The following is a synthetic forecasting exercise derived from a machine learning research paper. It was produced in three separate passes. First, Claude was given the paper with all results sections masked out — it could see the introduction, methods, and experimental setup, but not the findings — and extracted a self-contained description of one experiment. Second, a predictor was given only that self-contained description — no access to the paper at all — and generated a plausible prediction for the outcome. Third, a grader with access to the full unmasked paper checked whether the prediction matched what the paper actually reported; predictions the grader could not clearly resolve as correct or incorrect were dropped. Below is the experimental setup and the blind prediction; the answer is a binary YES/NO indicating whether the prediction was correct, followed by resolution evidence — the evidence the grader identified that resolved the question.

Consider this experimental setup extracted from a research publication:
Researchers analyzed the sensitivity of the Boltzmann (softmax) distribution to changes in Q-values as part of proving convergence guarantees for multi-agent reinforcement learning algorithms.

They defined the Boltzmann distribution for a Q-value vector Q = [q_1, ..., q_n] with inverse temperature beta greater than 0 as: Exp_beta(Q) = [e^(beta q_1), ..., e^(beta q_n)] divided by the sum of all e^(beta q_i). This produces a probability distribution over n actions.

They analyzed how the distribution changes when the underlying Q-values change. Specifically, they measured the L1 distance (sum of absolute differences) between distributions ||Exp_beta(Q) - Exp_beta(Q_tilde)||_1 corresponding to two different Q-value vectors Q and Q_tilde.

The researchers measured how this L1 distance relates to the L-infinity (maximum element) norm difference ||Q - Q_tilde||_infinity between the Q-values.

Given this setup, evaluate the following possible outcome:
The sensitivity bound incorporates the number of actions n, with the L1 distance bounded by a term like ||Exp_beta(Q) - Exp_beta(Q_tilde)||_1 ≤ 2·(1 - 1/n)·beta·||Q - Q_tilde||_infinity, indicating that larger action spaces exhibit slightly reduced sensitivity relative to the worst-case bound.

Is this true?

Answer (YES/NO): NO